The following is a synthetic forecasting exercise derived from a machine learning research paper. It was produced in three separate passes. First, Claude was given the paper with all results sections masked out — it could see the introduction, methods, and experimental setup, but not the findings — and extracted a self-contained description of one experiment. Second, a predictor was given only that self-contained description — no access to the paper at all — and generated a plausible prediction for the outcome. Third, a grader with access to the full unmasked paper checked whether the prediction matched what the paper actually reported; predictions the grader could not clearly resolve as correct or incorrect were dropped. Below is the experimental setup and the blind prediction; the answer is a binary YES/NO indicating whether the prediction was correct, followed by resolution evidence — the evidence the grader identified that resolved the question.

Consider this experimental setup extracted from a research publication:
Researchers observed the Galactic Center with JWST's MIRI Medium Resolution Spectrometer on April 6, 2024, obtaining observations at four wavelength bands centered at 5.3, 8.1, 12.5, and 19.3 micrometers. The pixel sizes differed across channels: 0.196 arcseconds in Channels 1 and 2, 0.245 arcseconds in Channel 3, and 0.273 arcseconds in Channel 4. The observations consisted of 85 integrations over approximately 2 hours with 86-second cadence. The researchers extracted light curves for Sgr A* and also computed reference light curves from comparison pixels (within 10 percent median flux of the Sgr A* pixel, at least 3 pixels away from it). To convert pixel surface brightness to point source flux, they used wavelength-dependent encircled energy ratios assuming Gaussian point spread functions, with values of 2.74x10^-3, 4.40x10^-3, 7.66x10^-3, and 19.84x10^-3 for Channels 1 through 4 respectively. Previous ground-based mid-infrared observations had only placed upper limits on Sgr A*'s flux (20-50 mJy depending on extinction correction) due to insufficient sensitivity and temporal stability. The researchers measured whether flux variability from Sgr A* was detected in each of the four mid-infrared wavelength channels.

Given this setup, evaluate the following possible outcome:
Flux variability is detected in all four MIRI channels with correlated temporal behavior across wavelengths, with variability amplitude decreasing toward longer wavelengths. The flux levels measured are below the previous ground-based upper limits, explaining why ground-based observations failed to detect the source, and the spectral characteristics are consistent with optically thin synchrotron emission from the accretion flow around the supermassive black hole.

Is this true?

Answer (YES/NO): NO